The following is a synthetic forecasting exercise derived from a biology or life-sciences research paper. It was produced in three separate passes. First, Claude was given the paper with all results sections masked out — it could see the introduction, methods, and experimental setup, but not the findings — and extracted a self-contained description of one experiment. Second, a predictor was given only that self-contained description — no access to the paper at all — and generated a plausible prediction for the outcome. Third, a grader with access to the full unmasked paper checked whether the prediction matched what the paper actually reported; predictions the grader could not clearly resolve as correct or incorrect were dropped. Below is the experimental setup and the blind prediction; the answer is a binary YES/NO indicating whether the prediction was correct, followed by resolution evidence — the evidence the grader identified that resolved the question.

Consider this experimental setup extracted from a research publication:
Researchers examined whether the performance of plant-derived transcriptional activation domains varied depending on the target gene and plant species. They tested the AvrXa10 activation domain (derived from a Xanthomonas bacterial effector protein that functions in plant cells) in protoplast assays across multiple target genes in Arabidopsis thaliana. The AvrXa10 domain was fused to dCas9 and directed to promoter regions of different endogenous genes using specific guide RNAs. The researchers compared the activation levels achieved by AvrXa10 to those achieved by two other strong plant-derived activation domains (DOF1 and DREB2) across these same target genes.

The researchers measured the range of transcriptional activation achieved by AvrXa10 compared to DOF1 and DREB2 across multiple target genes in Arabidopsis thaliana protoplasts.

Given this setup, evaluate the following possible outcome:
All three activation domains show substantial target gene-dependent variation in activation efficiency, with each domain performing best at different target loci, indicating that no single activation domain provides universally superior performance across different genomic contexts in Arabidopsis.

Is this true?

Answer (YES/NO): YES